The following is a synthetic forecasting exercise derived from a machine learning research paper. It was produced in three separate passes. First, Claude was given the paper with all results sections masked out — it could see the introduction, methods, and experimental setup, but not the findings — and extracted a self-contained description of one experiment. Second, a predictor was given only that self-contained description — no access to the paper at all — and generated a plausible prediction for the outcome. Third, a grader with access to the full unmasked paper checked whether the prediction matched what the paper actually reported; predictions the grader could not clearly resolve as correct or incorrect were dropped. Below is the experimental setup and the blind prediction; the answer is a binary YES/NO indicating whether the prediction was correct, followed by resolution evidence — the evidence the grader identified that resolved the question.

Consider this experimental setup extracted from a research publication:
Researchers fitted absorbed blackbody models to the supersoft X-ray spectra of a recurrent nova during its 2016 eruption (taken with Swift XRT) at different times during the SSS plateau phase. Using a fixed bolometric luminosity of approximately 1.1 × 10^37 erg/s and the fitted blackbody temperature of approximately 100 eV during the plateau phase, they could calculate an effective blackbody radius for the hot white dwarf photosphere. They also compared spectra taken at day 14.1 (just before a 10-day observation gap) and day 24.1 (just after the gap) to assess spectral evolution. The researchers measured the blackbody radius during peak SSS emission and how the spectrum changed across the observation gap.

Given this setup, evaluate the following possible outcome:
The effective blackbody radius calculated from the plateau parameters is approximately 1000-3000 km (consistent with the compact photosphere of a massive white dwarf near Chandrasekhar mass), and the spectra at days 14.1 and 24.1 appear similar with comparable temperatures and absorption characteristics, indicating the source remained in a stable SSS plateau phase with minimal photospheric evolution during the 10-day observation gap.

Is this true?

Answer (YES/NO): NO